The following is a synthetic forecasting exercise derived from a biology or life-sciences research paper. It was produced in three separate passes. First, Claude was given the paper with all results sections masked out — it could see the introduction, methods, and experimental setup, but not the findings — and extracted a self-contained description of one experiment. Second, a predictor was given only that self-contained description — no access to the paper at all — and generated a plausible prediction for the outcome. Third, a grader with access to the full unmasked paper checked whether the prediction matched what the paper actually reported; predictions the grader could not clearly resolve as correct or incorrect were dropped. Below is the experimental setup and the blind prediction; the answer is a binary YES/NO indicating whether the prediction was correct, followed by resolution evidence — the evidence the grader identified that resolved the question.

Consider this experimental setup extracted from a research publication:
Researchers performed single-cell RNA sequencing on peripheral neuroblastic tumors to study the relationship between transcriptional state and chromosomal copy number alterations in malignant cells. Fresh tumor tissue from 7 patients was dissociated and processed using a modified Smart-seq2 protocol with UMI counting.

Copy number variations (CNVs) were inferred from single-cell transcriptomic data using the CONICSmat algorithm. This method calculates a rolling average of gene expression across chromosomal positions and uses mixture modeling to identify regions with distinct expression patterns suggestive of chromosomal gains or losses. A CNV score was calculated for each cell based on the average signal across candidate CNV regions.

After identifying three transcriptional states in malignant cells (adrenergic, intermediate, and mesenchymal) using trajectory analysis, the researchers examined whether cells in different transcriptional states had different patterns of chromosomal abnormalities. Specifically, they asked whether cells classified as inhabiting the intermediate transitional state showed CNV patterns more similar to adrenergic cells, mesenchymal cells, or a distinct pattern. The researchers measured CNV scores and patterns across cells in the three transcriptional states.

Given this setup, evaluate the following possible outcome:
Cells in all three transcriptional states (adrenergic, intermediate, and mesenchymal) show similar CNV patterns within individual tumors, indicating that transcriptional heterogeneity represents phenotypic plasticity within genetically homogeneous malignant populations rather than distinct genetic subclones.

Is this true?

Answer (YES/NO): YES